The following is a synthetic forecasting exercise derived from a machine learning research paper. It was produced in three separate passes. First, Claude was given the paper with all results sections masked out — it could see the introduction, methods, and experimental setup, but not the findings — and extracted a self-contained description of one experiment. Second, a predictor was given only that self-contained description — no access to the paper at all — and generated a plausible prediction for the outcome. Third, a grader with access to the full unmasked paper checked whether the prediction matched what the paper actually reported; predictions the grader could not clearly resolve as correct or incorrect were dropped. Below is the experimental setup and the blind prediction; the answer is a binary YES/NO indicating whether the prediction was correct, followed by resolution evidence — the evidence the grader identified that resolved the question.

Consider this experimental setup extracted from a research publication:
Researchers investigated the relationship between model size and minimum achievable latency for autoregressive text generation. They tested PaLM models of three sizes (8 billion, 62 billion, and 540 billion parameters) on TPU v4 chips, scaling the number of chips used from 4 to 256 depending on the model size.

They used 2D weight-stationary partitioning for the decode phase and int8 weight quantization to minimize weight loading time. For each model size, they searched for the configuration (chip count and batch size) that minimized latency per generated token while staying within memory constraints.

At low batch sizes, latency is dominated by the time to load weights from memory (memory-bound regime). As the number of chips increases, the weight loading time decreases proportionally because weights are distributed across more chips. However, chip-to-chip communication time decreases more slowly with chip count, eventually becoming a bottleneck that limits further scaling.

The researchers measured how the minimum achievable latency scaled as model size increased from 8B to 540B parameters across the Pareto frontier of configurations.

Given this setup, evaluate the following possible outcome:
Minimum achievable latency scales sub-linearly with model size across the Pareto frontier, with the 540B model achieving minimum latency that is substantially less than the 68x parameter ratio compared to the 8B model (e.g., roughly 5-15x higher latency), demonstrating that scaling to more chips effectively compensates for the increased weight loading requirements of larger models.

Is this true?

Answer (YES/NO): YES